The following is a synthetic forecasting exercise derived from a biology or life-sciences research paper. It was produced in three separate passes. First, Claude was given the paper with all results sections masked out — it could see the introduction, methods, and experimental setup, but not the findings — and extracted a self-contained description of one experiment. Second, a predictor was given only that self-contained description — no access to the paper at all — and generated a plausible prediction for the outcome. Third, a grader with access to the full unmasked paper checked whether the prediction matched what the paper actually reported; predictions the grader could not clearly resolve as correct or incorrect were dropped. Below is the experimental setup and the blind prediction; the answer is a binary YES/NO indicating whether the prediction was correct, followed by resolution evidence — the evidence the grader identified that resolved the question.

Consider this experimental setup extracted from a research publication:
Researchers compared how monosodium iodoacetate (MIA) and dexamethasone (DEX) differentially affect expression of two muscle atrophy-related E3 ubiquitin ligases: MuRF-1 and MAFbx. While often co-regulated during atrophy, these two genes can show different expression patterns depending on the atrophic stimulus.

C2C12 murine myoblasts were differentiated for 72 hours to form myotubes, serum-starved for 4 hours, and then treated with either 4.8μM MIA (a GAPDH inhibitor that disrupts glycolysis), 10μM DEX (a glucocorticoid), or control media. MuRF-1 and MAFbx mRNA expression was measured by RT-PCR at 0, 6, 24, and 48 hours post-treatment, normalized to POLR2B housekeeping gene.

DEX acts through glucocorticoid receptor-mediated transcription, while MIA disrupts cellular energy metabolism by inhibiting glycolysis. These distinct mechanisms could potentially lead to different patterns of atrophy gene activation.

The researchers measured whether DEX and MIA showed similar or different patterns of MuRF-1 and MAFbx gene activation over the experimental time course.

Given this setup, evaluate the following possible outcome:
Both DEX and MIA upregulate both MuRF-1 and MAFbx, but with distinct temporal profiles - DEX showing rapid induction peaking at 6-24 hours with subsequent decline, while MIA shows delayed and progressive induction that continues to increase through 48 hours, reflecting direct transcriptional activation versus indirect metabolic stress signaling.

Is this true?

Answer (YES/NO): NO